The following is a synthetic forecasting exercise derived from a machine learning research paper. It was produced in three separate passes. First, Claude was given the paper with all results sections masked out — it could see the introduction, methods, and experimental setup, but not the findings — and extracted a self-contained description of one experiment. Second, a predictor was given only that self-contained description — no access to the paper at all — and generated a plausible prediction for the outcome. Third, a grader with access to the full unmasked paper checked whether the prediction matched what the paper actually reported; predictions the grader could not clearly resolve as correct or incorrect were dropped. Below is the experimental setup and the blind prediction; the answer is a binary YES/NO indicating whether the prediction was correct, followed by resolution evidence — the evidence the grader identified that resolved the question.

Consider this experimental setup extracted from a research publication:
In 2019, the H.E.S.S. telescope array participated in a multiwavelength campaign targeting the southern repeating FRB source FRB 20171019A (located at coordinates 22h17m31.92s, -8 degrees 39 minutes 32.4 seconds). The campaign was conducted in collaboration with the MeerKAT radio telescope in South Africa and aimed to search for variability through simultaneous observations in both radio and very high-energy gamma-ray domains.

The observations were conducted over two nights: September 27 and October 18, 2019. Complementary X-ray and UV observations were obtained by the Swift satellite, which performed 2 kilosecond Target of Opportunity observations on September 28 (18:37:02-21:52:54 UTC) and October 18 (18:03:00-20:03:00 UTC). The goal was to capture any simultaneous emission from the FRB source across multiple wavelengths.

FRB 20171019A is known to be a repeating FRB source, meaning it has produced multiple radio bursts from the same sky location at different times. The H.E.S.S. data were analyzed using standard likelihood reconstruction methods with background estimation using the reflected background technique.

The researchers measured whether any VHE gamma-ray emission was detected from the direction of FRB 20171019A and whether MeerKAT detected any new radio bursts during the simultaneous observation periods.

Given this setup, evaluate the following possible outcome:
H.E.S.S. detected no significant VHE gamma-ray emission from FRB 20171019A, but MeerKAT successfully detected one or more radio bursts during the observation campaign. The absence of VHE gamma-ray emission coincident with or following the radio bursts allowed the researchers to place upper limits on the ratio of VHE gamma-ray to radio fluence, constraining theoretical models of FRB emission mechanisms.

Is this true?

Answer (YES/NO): NO